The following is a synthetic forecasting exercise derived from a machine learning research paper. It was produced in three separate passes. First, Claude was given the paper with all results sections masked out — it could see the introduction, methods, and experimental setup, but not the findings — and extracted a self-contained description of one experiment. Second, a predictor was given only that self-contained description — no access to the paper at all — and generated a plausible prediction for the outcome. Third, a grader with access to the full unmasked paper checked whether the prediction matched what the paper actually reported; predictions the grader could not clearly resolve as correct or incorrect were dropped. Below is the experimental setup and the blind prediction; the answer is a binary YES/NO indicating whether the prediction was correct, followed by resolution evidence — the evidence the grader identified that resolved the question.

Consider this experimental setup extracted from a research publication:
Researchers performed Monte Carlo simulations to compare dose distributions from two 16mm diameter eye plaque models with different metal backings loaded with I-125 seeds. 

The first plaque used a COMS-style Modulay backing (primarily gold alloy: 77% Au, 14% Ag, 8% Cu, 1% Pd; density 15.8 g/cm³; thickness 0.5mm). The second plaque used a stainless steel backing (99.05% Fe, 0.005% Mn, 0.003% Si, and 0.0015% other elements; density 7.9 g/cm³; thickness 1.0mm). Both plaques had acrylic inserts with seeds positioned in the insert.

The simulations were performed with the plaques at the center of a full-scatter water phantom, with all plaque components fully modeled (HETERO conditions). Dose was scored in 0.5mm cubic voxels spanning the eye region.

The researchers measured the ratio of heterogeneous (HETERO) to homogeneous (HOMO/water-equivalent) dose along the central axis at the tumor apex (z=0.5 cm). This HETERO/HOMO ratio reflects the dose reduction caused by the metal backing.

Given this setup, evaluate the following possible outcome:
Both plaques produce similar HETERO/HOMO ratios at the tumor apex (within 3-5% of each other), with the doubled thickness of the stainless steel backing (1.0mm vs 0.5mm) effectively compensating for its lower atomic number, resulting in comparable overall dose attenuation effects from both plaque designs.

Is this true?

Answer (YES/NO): NO